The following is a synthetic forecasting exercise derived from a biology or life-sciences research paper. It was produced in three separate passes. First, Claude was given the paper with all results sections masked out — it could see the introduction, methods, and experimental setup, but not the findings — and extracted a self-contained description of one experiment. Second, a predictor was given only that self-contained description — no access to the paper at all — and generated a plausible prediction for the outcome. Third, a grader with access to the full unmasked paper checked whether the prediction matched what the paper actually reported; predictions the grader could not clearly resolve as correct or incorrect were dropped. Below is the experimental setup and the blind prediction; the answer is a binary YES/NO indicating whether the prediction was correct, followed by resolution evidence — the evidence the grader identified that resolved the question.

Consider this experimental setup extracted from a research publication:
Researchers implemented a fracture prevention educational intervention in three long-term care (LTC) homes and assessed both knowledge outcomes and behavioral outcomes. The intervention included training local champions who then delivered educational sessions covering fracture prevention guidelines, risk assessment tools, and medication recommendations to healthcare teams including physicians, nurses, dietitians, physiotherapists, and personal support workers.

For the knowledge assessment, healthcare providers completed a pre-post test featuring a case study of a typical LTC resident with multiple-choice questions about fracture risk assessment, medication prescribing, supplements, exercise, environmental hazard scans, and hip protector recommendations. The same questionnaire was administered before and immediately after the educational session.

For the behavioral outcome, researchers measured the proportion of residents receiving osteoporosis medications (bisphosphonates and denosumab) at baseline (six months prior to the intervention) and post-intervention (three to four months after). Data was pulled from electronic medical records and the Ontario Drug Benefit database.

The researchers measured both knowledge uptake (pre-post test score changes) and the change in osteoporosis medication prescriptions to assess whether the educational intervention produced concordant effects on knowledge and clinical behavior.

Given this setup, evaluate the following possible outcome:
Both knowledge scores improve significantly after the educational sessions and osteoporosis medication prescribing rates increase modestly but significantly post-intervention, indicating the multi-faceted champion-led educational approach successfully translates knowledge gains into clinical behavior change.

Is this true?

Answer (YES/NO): NO